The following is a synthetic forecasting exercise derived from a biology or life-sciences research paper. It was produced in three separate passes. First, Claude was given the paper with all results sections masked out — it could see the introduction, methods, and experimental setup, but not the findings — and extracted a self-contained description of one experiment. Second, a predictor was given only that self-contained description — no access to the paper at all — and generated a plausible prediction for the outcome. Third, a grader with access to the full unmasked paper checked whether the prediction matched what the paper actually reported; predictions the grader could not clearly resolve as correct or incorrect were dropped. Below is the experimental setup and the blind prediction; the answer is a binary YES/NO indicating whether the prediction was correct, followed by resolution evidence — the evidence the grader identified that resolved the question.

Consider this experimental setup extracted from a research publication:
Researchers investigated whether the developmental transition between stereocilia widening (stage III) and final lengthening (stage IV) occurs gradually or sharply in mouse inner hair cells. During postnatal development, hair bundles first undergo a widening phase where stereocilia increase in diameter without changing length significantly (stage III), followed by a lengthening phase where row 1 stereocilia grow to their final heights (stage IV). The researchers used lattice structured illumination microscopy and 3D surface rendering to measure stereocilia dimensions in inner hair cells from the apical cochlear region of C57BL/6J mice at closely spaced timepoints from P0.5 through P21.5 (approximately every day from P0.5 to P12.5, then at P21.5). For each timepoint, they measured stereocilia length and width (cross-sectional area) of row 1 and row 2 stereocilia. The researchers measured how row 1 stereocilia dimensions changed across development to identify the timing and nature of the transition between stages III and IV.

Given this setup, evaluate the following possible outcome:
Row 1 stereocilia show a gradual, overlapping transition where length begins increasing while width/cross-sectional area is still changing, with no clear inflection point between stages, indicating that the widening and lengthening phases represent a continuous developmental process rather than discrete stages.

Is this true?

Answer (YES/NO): NO